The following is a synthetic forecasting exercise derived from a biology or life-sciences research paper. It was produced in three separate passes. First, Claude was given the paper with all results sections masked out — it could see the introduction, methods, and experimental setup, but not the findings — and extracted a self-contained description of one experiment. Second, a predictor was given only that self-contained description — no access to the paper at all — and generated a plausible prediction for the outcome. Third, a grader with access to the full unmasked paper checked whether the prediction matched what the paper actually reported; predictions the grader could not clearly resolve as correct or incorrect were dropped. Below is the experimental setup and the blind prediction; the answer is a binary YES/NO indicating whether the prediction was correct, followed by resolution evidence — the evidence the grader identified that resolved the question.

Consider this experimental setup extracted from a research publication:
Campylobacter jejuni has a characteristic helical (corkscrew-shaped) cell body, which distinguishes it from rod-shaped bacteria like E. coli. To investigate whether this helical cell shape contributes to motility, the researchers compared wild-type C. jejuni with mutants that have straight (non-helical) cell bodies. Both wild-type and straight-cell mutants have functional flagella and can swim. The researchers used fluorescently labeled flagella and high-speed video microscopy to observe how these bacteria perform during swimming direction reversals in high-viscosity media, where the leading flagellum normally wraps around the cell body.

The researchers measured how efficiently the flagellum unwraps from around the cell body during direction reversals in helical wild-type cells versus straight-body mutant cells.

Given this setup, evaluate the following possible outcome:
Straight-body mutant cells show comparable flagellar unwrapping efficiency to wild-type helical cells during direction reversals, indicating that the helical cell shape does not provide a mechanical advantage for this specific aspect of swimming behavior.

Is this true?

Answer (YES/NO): NO